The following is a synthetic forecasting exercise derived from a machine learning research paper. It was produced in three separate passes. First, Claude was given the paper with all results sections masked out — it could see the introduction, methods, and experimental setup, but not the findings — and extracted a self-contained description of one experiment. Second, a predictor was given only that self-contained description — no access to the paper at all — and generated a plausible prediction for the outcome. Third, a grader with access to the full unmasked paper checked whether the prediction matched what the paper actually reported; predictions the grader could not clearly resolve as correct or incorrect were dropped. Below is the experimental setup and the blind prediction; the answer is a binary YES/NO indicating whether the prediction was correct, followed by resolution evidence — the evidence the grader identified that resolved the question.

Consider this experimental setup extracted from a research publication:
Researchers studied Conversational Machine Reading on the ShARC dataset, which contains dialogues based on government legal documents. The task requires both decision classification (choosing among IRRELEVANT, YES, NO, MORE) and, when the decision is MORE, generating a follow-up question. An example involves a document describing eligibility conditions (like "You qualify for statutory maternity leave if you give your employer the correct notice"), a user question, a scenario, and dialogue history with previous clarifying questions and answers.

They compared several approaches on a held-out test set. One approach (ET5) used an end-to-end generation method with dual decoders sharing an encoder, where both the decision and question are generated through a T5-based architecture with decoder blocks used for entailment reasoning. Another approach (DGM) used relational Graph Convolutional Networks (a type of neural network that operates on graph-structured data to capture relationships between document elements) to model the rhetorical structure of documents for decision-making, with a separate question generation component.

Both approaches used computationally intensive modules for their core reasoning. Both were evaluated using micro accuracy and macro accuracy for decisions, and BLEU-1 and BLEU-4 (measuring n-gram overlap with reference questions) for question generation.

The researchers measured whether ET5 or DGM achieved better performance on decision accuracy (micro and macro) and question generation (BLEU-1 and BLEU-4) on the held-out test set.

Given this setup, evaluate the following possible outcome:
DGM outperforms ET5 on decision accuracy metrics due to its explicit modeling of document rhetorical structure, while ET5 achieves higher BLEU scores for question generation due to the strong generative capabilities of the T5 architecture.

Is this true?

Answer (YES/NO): YES